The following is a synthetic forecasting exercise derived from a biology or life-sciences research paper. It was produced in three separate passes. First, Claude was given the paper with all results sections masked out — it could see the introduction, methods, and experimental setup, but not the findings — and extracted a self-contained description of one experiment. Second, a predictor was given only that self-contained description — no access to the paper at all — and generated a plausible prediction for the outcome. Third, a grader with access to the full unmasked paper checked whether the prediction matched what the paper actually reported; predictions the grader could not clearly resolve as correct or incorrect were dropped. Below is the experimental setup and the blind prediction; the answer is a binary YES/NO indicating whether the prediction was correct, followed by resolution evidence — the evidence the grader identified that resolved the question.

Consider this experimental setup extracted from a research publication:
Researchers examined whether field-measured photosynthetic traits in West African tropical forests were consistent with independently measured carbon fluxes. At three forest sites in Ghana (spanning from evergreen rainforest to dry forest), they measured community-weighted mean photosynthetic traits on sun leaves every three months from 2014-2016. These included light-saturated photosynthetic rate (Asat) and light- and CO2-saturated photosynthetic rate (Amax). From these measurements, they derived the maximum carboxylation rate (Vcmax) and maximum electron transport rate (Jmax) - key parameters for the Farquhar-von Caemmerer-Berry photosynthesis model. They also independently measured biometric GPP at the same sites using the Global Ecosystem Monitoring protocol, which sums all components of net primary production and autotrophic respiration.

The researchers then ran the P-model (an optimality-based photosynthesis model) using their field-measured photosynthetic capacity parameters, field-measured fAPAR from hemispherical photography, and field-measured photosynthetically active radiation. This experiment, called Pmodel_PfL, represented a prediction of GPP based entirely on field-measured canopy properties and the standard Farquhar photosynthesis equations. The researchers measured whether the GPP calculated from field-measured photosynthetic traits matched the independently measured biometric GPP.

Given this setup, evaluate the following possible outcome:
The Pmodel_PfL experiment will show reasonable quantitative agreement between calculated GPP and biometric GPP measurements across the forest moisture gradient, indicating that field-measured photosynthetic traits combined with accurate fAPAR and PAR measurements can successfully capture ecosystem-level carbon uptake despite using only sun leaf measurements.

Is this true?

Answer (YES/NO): YES